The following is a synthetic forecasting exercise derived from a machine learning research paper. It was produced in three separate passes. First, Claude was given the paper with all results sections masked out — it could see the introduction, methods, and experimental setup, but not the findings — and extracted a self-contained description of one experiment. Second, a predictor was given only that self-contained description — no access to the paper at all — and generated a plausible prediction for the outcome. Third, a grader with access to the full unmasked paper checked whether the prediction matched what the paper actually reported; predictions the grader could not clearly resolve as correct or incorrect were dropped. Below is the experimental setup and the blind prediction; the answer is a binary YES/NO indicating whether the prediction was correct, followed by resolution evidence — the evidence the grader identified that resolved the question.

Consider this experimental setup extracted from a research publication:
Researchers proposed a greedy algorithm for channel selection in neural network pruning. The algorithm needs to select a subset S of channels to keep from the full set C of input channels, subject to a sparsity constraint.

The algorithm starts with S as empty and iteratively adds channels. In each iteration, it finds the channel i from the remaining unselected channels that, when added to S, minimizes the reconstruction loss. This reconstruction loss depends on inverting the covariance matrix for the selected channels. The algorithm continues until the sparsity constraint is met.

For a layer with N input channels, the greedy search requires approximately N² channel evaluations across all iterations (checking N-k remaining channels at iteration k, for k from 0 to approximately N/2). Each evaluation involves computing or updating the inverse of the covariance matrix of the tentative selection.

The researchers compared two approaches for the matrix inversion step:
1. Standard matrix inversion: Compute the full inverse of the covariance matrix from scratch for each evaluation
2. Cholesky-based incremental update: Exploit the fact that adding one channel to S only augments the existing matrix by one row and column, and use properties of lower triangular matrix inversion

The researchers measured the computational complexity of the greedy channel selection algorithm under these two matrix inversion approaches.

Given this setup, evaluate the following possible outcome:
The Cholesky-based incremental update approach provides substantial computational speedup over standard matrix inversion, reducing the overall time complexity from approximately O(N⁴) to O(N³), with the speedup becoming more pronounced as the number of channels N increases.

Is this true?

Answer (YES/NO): NO